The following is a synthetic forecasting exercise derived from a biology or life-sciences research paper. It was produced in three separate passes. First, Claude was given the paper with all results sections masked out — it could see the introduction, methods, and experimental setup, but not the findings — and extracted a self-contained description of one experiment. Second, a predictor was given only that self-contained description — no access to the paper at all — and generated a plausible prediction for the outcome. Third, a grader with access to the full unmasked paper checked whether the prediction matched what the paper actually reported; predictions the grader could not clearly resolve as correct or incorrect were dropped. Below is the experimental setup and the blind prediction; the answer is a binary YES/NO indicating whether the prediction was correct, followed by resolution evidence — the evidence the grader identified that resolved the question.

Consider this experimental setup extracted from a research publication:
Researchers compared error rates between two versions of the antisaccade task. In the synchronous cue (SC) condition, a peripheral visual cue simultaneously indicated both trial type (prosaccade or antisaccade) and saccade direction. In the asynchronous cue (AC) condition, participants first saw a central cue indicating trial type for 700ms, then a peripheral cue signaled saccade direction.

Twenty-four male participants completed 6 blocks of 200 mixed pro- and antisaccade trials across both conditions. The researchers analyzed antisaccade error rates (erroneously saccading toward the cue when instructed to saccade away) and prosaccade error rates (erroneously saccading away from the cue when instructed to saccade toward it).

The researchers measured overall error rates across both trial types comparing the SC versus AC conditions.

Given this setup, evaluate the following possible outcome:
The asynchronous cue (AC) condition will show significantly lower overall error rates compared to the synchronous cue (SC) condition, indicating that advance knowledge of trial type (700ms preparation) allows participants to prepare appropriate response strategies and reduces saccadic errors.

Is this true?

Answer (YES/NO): YES